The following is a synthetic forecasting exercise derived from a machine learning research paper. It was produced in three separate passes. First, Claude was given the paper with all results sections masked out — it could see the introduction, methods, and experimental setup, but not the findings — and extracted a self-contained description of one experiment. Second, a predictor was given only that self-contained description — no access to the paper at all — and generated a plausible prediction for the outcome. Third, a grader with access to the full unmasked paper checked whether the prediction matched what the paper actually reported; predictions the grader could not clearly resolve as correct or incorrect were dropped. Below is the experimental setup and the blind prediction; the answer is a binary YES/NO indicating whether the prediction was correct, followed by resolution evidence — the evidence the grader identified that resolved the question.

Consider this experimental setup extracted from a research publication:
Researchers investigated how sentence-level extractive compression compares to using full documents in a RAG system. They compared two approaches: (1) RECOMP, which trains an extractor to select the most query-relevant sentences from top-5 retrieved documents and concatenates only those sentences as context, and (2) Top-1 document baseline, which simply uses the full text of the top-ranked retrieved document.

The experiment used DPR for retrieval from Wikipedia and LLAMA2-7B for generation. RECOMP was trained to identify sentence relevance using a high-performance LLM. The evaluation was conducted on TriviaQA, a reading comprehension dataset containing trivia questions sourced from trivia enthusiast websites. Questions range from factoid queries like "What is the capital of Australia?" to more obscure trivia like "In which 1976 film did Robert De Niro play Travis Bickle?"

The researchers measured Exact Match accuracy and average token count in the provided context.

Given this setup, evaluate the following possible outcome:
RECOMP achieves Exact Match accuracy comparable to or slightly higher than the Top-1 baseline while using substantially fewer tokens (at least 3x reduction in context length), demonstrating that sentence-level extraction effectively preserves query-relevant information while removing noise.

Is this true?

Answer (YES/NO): NO